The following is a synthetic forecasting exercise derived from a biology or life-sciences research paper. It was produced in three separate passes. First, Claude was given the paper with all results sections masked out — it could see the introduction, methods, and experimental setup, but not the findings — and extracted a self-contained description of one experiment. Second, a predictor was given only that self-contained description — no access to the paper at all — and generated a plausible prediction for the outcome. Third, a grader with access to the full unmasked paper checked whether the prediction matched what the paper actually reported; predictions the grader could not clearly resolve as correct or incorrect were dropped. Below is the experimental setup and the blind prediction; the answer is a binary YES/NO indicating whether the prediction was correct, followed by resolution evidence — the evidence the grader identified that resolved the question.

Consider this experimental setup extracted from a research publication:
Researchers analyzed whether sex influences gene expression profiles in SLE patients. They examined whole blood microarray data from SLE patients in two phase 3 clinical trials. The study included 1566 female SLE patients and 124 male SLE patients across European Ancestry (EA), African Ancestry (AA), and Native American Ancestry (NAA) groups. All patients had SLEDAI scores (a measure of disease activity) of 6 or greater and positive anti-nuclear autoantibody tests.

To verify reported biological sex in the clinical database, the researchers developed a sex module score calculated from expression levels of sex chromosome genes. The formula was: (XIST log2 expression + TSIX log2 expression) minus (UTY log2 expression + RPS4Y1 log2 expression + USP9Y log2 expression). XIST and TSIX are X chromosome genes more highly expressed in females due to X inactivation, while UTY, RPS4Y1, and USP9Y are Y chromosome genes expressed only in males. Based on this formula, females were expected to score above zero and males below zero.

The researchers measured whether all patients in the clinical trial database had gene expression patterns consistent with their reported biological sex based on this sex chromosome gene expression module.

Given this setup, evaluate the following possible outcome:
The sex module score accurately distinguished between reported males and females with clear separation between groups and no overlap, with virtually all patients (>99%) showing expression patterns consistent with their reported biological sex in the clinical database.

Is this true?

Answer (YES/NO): NO